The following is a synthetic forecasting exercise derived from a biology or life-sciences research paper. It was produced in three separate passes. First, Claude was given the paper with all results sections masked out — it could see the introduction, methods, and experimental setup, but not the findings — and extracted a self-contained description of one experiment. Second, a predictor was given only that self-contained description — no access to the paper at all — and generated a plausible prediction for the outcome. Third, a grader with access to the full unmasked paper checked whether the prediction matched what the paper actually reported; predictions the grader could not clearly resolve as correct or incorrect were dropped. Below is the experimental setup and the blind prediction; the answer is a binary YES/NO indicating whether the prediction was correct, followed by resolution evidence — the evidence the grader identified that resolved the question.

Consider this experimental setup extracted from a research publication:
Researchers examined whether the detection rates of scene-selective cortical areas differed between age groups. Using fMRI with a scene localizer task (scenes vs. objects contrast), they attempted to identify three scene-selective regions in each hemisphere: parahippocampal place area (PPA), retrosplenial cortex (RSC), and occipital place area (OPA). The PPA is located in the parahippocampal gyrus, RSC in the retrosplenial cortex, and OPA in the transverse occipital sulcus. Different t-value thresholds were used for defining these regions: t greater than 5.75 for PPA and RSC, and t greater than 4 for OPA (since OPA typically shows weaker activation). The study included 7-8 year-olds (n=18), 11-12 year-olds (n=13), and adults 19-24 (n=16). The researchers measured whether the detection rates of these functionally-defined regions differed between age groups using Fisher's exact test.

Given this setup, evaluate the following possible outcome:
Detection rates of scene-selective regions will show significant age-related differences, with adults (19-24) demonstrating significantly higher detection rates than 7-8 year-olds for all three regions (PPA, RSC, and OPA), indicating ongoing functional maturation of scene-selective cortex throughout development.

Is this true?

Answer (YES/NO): NO